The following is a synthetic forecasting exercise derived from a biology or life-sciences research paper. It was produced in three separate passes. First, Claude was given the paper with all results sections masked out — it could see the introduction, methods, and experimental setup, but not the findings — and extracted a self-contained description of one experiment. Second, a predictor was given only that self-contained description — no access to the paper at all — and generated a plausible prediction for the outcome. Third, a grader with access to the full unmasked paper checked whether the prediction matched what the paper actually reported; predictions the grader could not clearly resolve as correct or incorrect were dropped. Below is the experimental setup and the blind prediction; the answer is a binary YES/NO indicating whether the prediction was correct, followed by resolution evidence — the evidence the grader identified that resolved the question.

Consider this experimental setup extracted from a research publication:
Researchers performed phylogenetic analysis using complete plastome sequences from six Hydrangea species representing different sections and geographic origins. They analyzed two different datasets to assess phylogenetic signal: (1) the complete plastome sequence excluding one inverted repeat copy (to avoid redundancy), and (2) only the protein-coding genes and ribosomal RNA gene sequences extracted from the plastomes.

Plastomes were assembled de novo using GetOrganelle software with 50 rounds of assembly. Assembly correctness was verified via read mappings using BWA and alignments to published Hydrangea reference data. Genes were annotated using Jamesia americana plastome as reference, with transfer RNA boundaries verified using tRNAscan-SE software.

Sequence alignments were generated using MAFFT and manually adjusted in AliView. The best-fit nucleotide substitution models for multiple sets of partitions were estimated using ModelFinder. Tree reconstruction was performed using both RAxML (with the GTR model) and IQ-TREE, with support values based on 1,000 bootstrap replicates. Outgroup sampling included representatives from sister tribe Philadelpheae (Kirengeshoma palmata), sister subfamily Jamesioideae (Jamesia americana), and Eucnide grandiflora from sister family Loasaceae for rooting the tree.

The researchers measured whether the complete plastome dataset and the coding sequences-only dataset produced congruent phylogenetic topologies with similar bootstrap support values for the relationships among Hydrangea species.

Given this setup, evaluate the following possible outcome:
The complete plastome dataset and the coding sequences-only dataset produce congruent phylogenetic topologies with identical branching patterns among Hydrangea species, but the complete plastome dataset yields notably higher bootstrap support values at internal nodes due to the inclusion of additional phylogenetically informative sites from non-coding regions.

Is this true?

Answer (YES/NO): NO